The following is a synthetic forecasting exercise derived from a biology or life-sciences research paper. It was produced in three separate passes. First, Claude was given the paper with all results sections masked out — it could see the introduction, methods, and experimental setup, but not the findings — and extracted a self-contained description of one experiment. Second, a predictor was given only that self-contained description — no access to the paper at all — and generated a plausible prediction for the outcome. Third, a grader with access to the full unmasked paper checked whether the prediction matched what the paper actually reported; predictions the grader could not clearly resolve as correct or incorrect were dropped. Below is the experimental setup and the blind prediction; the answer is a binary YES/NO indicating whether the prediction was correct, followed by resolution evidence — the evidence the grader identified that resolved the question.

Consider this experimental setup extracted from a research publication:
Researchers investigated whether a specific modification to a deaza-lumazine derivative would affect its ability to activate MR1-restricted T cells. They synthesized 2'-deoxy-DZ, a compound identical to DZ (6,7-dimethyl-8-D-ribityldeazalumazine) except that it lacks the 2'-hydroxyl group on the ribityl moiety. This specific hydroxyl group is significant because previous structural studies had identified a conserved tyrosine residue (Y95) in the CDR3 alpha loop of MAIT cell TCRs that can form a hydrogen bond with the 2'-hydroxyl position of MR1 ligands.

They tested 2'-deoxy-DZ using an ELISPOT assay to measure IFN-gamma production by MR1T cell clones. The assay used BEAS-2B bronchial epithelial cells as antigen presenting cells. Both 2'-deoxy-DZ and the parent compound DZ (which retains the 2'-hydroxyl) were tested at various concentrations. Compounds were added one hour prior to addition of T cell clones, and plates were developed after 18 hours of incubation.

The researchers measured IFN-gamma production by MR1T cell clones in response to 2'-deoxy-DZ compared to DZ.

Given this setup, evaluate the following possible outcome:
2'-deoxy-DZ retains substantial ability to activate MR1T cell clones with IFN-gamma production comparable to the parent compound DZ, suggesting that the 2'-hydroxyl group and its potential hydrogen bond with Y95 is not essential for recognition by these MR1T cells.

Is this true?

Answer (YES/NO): NO